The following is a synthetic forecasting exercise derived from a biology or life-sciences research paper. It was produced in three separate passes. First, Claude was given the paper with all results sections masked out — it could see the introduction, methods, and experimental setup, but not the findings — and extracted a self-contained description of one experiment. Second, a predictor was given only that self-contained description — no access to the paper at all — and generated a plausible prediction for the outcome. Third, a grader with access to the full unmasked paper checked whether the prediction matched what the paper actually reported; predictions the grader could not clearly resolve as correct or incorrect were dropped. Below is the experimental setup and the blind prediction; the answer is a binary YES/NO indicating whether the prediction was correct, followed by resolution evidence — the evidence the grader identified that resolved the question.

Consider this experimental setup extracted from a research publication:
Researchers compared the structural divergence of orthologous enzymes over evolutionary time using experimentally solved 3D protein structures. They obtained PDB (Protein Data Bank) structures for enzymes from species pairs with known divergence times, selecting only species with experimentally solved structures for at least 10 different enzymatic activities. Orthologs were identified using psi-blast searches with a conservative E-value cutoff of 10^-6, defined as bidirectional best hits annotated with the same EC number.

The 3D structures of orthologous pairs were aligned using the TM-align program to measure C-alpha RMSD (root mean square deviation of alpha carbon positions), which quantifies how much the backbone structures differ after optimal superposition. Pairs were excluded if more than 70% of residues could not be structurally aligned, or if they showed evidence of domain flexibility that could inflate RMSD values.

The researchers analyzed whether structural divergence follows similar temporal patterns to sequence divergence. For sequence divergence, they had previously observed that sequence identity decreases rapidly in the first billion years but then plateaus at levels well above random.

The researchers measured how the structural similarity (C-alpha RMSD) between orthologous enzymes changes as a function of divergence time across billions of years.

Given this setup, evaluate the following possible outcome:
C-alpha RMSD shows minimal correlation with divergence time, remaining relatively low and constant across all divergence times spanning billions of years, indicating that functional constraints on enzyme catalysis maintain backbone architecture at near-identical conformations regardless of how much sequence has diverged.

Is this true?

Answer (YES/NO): NO